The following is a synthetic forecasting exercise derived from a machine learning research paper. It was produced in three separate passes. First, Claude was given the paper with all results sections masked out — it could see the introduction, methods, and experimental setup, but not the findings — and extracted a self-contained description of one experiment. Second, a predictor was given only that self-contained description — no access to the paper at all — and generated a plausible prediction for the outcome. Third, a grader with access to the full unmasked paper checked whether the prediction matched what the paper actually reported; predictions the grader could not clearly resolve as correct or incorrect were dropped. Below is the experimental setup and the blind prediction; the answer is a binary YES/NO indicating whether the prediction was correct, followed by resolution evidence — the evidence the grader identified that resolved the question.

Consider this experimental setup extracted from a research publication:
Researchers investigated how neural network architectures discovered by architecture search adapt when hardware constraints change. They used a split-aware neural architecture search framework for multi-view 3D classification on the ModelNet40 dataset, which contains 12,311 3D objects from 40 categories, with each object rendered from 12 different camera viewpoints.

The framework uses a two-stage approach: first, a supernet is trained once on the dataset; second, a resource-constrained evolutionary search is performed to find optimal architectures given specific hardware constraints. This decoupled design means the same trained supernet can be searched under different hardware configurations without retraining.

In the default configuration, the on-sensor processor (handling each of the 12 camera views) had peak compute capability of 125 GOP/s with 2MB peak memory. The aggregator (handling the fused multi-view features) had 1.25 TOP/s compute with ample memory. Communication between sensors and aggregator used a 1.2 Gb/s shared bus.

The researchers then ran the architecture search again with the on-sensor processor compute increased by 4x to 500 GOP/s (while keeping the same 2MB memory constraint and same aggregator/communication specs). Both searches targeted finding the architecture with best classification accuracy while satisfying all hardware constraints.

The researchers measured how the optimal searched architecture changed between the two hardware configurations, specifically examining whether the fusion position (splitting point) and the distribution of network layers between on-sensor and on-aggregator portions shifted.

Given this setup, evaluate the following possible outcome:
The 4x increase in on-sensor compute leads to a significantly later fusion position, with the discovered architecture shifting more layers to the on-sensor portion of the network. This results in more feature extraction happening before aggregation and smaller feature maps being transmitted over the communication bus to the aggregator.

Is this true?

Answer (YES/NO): YES